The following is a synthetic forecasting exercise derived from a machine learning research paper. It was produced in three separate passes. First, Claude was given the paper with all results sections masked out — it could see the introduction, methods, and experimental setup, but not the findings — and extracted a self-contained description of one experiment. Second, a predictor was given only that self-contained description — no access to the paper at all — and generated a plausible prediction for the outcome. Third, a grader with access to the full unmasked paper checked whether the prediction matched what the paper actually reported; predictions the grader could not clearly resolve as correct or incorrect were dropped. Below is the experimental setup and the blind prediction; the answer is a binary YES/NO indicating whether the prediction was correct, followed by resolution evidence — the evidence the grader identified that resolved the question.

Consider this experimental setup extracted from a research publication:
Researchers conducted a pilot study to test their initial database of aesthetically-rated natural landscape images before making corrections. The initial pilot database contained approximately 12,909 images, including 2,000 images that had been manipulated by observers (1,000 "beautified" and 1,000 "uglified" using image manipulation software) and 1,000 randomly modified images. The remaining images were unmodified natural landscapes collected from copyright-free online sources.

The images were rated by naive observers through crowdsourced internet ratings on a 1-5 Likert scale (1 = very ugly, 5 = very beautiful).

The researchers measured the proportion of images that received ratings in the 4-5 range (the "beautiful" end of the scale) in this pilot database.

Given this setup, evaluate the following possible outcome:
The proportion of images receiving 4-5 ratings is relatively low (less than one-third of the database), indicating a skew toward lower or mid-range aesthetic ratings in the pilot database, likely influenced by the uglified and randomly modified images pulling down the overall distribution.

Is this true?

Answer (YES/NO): NO